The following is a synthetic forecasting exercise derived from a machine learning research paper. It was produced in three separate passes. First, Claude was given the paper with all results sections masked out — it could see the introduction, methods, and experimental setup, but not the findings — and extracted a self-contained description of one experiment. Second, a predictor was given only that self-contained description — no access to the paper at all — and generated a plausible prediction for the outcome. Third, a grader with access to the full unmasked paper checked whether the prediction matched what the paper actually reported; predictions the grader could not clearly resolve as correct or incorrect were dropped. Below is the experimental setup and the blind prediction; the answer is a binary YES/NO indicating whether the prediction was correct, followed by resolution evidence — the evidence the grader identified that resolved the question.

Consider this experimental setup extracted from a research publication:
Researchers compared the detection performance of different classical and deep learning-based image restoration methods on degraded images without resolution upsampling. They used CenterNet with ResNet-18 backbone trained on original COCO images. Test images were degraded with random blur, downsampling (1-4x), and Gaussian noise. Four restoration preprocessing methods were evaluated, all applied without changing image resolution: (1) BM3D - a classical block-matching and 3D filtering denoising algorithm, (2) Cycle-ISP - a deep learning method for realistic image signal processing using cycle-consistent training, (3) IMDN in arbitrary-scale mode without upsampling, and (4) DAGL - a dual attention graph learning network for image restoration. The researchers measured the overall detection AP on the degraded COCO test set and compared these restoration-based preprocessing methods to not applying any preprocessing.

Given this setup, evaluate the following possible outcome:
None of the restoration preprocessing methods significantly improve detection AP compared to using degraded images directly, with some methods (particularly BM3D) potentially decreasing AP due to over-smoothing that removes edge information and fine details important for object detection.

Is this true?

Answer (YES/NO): YES